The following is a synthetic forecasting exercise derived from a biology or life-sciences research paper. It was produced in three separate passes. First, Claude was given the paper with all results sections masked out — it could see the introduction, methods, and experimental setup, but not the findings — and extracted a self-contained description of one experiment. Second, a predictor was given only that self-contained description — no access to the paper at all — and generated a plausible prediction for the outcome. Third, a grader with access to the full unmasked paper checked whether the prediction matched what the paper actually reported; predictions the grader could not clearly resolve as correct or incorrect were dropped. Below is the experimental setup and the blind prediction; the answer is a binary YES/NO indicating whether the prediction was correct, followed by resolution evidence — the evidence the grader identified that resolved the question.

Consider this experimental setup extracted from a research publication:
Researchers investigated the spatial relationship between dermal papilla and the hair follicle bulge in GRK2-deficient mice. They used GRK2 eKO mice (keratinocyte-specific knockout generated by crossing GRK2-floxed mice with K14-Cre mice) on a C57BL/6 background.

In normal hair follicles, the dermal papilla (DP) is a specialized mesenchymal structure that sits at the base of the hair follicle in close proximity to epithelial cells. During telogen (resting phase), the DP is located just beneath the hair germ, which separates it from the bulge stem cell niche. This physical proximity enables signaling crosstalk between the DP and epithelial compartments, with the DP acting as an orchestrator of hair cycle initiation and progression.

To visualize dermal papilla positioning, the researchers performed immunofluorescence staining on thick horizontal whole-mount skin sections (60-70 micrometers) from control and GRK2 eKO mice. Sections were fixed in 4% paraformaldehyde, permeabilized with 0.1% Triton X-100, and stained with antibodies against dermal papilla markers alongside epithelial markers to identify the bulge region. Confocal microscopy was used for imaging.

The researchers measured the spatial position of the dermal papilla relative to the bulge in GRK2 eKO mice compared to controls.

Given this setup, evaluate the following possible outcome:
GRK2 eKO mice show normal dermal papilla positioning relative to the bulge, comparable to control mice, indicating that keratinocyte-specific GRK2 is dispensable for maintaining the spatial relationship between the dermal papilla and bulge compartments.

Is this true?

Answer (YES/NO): NO